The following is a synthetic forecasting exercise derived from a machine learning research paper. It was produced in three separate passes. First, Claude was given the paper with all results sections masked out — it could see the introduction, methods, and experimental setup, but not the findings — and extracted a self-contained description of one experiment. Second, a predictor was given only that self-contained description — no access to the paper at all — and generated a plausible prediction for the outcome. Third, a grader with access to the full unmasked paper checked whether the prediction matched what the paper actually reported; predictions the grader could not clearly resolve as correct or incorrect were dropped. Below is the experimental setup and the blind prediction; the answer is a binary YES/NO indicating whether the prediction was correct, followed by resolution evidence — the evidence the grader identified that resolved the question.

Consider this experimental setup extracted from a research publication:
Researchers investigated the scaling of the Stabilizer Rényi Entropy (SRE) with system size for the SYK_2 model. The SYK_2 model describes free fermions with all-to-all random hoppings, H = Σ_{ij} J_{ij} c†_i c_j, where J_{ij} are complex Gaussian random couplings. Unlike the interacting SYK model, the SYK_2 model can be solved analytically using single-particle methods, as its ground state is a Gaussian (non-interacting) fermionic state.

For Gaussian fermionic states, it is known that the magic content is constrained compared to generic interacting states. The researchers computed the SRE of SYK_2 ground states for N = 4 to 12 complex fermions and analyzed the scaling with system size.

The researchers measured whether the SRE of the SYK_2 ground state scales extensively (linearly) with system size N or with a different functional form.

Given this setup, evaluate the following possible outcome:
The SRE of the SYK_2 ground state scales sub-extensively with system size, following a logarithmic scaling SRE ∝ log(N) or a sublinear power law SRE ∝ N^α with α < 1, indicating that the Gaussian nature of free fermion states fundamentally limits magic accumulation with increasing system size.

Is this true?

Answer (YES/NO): NO